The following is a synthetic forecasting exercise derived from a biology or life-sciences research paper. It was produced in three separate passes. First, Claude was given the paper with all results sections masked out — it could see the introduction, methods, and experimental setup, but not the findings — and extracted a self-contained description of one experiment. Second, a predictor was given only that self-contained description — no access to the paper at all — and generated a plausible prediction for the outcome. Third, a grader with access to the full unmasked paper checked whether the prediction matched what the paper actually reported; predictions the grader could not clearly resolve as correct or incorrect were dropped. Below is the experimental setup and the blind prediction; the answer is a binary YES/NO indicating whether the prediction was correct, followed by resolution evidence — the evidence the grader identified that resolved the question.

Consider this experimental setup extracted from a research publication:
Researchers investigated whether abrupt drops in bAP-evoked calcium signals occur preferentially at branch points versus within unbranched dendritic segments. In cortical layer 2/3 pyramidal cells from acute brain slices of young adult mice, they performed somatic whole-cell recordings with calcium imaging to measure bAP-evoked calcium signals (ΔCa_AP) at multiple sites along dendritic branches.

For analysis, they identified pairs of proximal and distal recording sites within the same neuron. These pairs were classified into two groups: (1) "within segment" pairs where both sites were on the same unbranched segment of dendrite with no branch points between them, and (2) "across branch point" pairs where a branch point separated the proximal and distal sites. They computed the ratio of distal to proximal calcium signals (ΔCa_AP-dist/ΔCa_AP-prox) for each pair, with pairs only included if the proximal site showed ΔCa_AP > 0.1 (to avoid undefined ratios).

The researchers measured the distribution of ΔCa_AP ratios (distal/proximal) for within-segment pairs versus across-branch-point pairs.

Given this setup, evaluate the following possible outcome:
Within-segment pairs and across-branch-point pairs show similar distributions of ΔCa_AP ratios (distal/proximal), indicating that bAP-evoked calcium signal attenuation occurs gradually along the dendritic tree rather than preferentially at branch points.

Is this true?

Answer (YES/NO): NO